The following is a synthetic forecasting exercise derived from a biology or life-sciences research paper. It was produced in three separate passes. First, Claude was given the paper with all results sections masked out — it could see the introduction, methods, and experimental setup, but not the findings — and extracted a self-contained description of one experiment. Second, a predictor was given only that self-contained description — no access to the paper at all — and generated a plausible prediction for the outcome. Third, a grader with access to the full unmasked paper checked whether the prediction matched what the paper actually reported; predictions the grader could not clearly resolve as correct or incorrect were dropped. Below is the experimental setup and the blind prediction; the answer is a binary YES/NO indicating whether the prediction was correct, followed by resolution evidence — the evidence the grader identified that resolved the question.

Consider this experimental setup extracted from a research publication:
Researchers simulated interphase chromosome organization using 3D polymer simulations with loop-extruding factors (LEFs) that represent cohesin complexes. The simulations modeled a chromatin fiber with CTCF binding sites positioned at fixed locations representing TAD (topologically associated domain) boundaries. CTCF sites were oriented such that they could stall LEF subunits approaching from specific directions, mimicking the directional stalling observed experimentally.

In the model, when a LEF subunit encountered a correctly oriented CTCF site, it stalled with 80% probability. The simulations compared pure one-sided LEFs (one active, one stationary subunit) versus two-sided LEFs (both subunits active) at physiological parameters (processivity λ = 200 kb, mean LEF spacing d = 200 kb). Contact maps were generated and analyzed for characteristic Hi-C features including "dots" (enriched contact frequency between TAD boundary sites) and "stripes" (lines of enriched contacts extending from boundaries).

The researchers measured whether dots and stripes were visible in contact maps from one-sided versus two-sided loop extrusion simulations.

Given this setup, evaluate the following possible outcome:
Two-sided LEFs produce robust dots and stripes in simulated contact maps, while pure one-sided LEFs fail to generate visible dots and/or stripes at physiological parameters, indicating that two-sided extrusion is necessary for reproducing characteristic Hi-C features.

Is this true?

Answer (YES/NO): NO